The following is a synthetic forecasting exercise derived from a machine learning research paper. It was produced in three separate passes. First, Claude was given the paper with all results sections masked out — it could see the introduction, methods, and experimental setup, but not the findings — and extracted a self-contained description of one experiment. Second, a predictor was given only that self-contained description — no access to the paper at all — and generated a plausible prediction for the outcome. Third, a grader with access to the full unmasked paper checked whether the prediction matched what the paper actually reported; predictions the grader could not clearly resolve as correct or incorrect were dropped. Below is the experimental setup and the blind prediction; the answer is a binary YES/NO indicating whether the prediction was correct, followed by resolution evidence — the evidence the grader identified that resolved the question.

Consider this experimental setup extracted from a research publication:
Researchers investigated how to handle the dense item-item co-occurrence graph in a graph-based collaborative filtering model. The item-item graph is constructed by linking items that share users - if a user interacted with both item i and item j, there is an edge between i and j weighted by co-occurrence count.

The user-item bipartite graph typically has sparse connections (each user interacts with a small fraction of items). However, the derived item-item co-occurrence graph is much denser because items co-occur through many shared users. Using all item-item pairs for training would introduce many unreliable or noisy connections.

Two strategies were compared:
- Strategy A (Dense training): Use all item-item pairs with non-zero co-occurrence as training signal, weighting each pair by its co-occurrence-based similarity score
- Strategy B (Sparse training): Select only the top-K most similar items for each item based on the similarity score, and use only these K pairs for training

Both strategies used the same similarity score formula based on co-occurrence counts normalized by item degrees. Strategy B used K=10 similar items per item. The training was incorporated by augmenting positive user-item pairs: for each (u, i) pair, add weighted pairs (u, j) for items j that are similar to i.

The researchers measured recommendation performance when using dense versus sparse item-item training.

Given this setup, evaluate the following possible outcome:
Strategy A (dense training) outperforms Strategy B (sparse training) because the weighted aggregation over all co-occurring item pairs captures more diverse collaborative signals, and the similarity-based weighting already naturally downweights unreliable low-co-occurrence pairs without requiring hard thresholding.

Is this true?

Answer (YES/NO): NO